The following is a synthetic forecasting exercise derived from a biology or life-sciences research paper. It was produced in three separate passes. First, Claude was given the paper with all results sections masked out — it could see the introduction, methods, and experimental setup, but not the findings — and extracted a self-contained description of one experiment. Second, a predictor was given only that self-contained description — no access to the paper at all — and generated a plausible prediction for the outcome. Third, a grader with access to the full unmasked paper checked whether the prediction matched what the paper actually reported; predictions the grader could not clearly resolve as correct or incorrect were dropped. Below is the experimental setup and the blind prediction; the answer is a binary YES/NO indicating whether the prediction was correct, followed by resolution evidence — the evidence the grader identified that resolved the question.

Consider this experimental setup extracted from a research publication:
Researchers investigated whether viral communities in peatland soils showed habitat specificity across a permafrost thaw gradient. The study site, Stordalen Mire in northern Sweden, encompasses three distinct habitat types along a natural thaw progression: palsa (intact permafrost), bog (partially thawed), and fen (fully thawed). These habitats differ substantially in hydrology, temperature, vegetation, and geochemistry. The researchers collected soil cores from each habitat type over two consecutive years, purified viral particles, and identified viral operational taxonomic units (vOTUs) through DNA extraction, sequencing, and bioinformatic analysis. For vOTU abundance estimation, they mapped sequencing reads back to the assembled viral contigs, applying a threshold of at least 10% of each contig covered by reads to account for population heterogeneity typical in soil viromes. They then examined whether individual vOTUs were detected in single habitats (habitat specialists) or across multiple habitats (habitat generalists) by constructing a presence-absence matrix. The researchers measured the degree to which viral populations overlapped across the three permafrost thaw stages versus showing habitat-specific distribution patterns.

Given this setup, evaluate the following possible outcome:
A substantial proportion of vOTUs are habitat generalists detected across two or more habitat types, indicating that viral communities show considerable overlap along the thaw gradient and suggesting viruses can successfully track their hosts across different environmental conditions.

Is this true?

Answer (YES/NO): YES